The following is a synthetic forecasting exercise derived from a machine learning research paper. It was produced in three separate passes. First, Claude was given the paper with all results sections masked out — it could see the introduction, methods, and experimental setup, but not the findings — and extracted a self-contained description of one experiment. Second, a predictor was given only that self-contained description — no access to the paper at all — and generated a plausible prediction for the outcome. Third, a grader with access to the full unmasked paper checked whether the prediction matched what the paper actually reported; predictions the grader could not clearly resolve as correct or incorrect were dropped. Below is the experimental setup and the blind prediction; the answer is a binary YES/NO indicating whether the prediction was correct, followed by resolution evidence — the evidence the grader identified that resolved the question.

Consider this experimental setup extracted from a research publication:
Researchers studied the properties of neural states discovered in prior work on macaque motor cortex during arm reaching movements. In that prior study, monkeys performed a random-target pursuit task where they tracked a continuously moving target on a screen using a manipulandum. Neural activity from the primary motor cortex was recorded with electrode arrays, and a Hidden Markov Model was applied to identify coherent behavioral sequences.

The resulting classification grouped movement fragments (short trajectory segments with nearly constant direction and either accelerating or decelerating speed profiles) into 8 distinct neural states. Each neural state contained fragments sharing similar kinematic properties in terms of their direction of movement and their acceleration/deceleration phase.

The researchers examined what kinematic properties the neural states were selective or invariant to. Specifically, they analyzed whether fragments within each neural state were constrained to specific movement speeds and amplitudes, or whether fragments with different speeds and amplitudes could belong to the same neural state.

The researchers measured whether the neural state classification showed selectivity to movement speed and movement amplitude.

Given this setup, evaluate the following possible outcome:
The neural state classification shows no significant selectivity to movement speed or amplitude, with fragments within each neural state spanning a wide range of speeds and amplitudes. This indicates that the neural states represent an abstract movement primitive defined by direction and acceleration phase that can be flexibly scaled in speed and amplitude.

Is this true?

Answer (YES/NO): YES